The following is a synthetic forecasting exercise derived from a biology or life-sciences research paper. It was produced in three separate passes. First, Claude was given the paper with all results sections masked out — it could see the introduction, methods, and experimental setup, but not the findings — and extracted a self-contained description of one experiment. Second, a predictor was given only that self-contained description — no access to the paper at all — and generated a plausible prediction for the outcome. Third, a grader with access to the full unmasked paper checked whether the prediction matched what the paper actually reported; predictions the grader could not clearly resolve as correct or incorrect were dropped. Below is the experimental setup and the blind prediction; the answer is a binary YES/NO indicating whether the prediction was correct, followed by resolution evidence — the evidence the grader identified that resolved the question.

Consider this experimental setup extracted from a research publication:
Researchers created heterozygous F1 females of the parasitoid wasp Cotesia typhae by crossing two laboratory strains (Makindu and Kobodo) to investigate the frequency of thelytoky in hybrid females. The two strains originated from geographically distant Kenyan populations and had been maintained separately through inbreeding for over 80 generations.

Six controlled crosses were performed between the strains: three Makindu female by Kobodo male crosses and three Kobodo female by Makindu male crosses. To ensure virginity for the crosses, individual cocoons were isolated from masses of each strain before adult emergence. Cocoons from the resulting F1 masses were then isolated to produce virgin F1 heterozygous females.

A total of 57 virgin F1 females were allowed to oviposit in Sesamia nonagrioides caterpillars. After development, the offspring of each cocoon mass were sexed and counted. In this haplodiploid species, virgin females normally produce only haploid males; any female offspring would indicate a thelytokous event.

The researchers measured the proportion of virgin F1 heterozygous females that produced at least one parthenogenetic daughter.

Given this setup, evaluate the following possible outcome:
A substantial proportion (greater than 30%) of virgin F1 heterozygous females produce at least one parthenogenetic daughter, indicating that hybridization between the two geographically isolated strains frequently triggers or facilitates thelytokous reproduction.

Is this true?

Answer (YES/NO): NO